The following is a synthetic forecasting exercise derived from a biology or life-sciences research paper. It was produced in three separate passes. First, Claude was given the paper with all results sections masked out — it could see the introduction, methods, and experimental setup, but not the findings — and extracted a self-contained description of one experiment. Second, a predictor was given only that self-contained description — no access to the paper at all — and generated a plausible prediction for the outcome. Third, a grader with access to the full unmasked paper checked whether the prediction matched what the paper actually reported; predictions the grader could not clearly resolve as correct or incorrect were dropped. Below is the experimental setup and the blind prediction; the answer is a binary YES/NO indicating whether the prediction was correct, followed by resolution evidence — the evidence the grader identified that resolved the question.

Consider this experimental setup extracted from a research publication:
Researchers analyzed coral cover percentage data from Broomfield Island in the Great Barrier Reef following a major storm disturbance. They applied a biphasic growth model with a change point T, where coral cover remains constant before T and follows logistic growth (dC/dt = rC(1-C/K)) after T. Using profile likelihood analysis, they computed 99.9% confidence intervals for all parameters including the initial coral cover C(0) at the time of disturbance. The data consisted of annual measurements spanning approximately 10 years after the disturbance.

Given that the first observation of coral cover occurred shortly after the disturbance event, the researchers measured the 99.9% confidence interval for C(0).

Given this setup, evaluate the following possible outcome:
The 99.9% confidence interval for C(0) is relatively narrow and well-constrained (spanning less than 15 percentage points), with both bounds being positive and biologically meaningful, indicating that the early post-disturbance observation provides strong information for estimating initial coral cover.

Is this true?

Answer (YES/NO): YES